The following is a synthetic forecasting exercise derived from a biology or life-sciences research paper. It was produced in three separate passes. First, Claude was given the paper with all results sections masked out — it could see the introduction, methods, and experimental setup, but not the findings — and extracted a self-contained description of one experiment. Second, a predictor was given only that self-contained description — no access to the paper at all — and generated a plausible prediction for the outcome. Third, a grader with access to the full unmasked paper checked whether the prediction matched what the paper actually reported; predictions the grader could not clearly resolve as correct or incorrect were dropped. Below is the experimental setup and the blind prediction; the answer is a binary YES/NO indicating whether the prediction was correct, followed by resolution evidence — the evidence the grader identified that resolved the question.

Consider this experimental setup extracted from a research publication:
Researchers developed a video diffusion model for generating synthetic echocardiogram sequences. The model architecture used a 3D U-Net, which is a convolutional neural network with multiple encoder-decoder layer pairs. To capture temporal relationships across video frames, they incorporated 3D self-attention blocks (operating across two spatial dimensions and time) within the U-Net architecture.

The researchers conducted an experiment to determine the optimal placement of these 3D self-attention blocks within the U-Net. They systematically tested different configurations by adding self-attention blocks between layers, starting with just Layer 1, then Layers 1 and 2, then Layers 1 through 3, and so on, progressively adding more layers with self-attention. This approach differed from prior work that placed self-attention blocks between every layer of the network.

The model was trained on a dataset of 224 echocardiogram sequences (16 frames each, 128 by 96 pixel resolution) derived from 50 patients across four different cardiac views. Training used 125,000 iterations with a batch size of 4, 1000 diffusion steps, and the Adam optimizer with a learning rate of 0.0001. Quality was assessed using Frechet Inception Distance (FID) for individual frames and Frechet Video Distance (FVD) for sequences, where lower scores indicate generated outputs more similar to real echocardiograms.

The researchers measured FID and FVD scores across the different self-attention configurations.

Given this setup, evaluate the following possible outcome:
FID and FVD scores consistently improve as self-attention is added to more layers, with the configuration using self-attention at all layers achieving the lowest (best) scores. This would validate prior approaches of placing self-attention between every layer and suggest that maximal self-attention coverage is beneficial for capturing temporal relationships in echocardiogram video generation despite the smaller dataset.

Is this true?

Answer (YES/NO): NO